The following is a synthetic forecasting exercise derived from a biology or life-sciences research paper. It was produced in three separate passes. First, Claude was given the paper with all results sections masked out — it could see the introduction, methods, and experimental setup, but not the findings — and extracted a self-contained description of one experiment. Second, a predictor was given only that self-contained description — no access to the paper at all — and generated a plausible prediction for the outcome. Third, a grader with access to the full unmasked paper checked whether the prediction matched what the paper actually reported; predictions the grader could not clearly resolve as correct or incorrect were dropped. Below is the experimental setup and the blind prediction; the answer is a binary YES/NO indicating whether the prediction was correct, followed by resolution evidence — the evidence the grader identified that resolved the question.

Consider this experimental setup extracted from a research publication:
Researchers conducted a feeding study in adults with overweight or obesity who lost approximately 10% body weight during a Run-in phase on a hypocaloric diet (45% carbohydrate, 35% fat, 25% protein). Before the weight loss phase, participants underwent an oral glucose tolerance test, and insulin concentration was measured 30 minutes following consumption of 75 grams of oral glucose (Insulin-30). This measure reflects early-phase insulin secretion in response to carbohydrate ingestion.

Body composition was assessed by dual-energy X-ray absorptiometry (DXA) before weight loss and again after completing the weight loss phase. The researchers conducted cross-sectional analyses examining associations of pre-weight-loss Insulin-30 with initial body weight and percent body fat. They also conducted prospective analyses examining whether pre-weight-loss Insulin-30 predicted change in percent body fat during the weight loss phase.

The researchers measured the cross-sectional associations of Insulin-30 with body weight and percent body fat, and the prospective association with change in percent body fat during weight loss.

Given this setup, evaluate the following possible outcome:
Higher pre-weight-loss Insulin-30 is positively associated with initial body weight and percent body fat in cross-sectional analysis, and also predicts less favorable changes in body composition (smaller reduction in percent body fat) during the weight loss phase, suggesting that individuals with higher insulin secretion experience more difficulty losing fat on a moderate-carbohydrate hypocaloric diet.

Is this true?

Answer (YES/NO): YES